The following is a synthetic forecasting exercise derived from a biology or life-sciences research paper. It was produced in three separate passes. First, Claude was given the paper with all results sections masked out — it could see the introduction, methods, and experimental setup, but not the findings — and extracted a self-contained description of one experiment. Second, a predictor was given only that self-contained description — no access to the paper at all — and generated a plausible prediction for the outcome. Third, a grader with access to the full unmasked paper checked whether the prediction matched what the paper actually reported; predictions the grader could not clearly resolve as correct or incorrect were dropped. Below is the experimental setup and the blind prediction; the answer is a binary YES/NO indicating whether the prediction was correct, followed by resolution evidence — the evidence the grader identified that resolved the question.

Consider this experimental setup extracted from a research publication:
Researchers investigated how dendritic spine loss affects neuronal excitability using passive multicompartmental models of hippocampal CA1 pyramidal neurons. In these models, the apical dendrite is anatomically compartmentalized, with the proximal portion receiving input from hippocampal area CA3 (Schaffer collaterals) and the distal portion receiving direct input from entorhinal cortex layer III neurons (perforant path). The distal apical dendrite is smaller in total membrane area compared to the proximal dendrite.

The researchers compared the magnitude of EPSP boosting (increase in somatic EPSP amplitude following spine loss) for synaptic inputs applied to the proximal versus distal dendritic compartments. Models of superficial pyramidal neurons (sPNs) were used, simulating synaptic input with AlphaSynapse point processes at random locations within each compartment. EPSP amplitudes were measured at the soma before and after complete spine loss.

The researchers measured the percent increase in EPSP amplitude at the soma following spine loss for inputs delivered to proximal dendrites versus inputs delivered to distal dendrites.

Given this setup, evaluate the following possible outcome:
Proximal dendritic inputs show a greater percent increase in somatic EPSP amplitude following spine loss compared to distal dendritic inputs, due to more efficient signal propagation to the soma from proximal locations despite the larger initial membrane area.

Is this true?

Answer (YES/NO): NO